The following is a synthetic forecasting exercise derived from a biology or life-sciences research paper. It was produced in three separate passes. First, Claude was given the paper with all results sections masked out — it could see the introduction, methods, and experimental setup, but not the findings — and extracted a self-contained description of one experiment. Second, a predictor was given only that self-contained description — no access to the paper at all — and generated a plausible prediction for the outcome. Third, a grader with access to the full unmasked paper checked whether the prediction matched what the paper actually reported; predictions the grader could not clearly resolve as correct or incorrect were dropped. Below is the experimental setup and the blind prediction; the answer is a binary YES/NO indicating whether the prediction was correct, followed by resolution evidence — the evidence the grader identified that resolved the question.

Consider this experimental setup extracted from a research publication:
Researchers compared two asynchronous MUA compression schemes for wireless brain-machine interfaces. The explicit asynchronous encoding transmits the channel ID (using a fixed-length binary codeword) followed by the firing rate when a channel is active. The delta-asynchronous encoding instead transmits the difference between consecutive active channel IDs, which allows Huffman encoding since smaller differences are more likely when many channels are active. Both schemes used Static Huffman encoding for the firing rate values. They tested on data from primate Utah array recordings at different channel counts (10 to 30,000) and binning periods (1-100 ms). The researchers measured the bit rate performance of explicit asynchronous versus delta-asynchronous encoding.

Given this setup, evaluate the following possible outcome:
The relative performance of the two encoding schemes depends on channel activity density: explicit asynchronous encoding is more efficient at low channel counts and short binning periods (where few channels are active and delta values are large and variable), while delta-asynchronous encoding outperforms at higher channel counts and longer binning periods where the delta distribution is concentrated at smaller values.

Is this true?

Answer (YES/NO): NO